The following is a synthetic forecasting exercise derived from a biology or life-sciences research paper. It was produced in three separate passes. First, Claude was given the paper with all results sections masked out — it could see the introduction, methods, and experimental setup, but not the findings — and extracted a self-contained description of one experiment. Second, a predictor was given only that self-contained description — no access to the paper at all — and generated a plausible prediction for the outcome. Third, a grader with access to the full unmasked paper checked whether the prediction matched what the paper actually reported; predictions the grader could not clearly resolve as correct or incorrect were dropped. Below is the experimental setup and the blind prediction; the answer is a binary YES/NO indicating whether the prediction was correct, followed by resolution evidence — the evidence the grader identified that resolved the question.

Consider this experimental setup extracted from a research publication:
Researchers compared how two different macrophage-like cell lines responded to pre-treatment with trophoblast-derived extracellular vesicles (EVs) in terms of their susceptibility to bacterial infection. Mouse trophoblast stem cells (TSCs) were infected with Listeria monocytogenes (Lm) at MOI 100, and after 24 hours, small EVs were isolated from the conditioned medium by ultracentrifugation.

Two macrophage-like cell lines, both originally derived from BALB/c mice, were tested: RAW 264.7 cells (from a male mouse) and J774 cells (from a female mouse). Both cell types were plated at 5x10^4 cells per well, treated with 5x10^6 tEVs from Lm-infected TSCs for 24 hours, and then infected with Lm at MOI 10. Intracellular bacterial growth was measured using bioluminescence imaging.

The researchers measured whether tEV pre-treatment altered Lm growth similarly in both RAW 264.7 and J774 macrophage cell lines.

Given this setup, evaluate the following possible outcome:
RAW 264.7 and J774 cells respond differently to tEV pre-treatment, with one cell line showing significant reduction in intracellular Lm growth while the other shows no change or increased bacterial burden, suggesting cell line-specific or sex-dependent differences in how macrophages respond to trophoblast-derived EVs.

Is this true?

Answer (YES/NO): NO